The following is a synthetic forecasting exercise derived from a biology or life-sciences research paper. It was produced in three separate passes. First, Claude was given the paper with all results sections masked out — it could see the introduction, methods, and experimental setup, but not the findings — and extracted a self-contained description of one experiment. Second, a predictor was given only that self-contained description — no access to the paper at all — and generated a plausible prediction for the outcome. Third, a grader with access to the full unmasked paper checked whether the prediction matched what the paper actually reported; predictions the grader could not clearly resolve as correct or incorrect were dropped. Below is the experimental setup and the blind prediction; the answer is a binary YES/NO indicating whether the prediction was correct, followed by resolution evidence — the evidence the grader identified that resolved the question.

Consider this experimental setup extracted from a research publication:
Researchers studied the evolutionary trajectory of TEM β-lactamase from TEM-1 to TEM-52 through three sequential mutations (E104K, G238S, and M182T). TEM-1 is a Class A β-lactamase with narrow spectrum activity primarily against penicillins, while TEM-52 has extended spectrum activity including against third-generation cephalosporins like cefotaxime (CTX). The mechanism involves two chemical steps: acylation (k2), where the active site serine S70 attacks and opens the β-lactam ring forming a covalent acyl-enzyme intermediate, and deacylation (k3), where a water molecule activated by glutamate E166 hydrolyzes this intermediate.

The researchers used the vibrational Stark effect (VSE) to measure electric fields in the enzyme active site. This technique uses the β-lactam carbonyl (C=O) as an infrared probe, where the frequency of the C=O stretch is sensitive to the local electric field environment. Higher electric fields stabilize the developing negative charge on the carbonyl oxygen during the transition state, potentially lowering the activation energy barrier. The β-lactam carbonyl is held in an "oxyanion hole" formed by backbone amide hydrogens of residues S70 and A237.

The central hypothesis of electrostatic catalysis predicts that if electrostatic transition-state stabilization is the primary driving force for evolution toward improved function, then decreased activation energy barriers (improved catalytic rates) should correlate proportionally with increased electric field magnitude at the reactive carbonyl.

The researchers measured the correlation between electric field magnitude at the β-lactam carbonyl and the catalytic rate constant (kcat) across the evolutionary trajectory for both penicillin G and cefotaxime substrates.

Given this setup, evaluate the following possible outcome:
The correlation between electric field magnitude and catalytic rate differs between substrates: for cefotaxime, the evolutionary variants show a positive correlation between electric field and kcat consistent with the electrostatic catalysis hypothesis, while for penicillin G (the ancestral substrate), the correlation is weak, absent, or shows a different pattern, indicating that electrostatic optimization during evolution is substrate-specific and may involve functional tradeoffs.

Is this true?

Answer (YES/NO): NO